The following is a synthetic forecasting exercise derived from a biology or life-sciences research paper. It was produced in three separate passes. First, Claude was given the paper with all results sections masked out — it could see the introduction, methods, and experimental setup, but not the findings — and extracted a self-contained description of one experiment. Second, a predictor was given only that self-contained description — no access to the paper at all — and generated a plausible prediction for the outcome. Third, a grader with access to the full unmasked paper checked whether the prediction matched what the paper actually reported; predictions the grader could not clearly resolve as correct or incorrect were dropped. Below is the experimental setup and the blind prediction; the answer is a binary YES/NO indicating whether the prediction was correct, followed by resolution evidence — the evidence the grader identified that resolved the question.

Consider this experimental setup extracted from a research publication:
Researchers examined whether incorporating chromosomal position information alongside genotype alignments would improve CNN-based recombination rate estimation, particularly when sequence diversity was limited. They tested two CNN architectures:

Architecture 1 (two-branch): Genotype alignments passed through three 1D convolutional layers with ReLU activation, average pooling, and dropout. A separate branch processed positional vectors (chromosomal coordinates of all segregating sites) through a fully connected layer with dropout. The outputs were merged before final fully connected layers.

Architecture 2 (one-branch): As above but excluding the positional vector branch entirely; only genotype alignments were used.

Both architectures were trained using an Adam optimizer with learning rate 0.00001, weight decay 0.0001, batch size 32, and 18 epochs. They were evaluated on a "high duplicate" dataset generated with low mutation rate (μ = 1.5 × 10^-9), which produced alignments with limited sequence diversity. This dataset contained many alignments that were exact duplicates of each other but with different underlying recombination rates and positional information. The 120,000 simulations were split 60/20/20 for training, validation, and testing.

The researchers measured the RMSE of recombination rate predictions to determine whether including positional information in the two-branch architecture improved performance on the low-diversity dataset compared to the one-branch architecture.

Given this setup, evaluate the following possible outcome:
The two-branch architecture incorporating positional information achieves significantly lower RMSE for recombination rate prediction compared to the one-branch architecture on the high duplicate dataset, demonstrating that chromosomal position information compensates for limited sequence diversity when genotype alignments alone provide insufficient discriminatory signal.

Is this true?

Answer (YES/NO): NO